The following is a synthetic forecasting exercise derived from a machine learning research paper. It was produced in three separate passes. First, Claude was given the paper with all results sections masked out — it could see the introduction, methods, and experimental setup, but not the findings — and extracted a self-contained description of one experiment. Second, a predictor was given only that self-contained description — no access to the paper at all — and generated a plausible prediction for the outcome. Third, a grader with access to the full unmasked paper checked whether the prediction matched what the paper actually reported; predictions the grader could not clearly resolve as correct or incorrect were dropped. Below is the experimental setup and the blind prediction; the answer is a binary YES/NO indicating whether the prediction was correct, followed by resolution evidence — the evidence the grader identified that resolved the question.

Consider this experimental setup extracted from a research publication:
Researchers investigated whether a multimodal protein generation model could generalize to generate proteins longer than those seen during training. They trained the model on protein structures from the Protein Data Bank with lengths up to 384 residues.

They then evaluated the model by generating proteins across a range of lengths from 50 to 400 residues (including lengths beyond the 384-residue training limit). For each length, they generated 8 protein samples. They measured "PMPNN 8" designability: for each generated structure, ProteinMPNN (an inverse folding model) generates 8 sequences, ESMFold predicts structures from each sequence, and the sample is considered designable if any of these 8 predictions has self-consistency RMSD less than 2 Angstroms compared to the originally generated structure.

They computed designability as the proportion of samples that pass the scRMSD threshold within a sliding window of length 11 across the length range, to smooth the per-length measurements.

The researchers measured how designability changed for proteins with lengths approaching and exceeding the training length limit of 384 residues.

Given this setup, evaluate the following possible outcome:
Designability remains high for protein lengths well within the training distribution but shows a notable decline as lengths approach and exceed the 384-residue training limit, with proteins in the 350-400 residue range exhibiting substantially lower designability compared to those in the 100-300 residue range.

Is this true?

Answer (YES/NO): YES